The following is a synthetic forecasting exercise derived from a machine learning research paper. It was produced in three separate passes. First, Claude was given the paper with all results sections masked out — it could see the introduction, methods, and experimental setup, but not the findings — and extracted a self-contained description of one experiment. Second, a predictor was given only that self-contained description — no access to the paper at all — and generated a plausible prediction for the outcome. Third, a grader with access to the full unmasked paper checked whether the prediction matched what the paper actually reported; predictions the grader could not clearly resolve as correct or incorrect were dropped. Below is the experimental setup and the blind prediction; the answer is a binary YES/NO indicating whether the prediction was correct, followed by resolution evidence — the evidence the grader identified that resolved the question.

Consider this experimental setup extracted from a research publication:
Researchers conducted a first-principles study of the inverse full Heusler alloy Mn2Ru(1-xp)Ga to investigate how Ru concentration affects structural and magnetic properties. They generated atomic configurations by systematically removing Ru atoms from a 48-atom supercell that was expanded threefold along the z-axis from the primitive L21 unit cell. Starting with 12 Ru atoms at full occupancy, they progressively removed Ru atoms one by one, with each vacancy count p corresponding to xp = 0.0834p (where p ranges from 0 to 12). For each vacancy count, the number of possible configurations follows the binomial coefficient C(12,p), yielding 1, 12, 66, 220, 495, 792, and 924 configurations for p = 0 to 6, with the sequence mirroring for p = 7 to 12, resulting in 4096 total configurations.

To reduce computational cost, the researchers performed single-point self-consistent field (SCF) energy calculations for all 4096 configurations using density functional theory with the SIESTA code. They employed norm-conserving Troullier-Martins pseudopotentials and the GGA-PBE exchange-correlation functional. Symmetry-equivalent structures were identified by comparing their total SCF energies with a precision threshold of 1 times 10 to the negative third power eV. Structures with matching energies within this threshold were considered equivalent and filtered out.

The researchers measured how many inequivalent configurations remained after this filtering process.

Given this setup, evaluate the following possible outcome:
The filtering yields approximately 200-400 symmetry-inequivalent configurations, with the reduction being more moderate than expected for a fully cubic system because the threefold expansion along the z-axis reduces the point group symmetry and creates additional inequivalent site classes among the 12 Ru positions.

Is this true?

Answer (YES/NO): NO